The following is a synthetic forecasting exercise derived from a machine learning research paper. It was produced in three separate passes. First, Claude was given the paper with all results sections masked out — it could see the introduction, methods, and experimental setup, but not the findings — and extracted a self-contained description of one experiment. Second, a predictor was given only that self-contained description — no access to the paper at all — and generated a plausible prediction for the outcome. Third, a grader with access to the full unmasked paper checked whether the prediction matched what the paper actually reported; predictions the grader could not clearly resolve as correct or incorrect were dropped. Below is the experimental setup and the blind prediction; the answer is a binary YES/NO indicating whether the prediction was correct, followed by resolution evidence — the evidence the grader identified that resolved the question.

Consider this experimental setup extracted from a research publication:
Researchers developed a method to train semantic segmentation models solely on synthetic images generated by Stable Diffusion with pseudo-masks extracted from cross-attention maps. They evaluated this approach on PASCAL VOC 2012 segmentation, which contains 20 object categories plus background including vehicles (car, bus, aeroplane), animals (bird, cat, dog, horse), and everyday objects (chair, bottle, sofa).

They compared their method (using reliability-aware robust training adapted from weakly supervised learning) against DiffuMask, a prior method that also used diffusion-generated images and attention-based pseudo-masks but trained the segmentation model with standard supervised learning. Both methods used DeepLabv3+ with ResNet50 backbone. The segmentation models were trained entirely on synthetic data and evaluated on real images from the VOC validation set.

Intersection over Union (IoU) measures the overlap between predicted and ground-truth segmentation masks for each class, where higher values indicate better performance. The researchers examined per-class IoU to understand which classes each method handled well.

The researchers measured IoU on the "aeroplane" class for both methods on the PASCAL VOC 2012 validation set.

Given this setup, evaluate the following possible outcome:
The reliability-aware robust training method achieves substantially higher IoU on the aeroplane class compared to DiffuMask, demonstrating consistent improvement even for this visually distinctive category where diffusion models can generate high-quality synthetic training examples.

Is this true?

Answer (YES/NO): NO